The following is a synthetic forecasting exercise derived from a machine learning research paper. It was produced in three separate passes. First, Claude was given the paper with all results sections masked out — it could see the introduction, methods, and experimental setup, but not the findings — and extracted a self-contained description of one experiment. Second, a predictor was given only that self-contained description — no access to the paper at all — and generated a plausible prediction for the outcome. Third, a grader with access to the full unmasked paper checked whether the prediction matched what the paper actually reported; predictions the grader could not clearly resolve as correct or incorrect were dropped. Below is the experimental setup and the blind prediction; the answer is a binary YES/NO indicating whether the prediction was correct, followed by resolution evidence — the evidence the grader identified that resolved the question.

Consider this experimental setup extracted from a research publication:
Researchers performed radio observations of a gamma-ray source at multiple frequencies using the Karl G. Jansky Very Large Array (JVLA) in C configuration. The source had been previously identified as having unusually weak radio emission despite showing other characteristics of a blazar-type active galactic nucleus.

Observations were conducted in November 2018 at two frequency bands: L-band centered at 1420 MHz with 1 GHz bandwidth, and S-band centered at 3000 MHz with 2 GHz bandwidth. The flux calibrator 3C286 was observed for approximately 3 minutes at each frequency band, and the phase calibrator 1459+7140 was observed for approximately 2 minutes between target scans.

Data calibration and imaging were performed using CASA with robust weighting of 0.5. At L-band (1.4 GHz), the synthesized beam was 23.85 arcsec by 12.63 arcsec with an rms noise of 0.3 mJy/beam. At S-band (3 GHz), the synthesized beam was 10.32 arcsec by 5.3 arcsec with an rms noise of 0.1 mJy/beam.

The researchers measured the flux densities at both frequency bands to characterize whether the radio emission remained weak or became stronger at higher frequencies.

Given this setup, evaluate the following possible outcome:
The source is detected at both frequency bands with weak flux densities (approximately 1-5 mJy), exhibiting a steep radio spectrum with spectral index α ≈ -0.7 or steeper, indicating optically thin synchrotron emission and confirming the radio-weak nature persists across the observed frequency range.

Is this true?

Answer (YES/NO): NO